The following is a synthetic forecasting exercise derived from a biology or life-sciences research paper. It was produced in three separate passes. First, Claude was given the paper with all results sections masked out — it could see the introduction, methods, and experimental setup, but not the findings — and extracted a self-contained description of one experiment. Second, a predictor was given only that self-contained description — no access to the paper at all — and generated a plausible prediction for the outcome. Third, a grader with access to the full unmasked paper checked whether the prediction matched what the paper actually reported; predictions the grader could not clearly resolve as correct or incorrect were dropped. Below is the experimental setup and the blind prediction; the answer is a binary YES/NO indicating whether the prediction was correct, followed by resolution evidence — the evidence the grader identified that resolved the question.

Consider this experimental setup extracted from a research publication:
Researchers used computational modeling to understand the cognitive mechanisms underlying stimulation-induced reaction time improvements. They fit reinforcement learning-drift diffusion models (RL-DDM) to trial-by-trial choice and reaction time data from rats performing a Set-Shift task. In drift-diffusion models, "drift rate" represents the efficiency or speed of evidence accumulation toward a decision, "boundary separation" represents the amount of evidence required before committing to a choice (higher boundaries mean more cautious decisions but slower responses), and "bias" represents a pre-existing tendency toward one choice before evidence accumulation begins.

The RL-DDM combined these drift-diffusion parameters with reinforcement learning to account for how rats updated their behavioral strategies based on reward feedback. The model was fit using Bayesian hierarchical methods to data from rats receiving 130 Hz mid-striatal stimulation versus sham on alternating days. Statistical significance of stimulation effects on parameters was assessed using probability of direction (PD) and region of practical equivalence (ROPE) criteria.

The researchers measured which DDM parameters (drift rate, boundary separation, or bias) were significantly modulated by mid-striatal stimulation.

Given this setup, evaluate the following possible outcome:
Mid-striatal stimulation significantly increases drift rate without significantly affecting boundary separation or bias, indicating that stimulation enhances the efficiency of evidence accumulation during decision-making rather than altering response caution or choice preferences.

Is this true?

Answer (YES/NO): NO